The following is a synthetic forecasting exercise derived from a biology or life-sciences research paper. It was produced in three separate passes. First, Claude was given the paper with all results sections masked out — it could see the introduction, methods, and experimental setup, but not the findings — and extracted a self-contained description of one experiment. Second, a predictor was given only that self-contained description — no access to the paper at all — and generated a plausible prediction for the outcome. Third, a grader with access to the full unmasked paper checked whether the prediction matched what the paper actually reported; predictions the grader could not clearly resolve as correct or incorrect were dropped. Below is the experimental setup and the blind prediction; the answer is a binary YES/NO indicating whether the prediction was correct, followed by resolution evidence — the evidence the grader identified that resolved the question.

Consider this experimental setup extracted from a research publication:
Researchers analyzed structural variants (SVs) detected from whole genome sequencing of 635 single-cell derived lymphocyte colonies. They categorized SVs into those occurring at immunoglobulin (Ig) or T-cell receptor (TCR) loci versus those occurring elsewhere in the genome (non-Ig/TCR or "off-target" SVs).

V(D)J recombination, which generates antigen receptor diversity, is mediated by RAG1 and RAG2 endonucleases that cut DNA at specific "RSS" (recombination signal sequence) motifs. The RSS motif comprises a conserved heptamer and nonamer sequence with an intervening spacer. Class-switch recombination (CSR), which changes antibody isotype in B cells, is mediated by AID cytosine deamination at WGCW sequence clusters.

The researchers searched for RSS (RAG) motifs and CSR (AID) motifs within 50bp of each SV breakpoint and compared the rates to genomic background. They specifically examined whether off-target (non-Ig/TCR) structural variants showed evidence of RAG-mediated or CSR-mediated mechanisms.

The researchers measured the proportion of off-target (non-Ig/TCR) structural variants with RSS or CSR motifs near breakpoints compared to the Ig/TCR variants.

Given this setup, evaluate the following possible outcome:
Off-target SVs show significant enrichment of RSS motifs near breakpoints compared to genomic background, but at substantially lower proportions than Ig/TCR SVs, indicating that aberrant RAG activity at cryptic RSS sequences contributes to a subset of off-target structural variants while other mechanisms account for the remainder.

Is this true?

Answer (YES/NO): YES